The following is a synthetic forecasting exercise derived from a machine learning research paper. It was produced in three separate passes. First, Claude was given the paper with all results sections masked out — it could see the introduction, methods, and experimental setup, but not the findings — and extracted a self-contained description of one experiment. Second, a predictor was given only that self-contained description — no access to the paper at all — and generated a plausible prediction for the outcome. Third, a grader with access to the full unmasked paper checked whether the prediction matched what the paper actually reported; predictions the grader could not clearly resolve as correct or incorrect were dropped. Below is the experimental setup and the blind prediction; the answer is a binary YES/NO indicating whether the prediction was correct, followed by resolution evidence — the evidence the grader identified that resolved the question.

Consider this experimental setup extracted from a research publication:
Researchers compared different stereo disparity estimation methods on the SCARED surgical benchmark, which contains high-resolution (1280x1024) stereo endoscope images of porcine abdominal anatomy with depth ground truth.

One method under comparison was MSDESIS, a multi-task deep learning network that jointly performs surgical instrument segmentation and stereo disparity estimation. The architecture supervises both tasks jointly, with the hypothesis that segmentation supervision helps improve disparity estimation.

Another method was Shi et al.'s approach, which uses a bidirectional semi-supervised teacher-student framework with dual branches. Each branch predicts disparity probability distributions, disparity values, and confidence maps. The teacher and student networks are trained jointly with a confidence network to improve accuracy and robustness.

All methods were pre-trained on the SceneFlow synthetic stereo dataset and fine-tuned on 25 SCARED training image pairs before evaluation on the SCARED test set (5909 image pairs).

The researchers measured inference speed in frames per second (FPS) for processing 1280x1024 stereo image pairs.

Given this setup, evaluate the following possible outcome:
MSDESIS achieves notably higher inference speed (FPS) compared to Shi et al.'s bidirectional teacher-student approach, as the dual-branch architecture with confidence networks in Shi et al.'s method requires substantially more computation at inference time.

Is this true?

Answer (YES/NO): YES